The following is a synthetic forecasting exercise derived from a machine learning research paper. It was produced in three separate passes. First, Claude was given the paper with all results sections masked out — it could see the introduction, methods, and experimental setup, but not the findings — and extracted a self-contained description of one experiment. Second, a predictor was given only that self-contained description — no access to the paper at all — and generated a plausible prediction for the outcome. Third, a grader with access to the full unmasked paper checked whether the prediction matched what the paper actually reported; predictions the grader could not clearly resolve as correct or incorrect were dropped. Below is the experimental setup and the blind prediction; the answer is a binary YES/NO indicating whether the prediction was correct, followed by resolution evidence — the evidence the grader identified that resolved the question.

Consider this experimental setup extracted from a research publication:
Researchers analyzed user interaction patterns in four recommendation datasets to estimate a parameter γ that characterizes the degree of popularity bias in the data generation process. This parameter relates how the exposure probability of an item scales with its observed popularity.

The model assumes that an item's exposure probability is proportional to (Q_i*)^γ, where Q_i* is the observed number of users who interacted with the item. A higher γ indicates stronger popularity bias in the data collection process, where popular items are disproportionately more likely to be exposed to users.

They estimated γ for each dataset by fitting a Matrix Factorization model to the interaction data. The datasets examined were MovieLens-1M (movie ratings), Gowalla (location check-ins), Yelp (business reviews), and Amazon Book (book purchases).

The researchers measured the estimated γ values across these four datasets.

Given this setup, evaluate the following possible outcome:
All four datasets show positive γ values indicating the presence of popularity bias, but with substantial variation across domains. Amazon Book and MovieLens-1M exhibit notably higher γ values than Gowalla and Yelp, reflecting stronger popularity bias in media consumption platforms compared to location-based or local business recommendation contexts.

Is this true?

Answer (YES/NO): NO